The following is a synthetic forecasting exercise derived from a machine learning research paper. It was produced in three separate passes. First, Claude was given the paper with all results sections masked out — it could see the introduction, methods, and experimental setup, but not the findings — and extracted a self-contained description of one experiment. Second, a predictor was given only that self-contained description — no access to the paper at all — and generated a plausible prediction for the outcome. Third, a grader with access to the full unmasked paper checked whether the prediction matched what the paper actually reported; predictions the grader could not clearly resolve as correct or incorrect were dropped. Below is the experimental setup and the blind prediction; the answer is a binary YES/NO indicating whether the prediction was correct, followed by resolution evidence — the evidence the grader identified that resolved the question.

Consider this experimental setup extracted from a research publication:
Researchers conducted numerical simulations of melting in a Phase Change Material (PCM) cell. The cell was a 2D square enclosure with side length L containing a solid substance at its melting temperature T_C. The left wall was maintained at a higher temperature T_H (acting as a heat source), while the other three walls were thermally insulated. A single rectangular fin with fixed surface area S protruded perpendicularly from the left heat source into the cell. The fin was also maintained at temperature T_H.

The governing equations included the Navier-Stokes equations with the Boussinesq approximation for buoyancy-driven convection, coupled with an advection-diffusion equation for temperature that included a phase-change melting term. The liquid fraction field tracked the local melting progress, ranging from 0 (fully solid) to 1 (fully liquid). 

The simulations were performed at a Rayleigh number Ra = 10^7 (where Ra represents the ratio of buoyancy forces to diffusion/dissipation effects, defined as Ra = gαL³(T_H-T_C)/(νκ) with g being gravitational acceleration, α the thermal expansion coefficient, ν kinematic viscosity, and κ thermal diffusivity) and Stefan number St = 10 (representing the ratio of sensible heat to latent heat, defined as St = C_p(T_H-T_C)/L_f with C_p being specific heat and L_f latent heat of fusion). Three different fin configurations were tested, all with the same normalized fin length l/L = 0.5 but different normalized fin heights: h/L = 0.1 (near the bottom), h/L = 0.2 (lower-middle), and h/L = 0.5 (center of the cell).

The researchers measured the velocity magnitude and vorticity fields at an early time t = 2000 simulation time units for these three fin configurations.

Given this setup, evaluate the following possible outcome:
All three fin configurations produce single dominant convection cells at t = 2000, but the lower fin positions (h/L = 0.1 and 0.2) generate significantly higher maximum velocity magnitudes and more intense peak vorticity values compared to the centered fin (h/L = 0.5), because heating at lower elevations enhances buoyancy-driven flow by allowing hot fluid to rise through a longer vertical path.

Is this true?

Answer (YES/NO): NO